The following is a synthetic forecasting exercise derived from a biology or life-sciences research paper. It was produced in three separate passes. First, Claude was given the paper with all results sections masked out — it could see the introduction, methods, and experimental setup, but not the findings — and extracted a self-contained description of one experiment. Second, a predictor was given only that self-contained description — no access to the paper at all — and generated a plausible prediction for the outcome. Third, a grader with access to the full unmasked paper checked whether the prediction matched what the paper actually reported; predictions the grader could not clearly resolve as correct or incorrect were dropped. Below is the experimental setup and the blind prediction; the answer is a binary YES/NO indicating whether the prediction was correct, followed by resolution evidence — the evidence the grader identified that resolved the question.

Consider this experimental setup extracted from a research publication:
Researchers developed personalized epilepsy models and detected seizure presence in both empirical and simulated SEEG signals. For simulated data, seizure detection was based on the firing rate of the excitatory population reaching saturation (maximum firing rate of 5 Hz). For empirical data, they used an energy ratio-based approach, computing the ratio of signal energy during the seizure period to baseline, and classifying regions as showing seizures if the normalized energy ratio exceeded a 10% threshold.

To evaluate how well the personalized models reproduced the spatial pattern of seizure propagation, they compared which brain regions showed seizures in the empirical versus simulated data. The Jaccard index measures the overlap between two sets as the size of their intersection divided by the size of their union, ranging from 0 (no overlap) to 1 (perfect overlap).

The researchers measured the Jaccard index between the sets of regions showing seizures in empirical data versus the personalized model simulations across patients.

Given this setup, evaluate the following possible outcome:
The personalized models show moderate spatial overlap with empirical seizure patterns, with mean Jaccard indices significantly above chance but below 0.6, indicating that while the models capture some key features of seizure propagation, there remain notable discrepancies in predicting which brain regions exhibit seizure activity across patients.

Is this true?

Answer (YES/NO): NO